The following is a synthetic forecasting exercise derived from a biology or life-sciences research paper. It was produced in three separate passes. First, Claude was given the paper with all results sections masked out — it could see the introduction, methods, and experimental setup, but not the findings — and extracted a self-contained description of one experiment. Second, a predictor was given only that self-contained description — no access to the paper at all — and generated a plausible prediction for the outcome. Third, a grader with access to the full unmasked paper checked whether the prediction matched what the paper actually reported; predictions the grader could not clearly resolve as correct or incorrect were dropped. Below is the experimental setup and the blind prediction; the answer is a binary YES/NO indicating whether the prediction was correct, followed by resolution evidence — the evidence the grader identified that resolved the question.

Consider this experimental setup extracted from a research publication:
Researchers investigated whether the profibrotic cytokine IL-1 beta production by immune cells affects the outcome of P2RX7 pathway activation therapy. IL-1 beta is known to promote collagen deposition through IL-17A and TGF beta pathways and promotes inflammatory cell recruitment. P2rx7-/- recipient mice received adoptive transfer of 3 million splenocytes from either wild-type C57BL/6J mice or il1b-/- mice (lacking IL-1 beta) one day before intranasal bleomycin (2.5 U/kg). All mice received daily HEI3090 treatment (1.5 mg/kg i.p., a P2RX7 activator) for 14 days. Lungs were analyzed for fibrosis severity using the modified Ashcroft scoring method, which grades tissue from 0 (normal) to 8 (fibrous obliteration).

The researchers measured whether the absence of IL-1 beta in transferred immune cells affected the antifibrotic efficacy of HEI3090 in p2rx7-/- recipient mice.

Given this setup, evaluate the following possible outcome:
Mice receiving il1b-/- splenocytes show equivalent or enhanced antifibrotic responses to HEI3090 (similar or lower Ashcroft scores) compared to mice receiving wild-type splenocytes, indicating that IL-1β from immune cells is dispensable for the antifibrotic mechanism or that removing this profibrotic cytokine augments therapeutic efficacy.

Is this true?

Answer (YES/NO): YES